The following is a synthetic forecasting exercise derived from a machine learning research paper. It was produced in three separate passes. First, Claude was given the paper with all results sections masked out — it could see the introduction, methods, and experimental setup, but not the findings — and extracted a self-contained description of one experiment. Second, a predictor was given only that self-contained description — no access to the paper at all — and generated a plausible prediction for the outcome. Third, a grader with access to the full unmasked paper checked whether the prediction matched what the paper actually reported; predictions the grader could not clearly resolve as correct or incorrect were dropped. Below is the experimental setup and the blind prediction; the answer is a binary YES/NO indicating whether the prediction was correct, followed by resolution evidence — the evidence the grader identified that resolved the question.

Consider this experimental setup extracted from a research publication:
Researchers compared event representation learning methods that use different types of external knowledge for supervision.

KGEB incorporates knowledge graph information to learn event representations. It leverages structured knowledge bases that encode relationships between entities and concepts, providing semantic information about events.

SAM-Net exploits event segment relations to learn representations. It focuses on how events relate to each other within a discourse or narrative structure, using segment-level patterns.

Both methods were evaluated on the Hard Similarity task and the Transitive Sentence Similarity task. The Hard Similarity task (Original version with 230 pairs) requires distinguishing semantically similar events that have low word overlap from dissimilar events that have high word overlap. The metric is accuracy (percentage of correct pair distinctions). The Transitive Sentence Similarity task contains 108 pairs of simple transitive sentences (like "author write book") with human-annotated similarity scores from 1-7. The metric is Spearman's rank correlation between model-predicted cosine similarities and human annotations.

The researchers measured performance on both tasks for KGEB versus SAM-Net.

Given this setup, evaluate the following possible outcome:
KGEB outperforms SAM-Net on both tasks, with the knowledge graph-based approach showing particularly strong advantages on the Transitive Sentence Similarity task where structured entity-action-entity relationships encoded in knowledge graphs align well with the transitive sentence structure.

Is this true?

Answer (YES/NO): NO